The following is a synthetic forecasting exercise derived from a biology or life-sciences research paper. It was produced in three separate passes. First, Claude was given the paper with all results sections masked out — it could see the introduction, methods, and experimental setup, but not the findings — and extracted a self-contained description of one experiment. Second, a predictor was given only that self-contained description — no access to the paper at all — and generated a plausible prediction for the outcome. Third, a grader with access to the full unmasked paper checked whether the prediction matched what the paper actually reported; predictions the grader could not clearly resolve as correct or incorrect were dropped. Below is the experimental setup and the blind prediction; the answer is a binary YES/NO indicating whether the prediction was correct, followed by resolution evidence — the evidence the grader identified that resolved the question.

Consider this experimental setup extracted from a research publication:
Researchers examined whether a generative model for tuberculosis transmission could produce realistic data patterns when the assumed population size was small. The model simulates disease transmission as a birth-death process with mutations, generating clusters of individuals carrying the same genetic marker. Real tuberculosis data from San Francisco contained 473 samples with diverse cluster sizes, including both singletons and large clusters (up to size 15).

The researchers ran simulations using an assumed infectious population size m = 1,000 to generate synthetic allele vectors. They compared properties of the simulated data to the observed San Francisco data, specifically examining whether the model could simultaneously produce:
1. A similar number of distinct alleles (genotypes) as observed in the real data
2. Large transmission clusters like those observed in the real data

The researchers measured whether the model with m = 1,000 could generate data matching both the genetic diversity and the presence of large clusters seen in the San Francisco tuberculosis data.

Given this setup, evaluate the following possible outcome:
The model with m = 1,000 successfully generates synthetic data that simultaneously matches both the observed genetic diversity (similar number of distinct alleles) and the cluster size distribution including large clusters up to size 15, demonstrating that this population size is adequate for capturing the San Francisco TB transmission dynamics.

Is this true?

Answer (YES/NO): NO